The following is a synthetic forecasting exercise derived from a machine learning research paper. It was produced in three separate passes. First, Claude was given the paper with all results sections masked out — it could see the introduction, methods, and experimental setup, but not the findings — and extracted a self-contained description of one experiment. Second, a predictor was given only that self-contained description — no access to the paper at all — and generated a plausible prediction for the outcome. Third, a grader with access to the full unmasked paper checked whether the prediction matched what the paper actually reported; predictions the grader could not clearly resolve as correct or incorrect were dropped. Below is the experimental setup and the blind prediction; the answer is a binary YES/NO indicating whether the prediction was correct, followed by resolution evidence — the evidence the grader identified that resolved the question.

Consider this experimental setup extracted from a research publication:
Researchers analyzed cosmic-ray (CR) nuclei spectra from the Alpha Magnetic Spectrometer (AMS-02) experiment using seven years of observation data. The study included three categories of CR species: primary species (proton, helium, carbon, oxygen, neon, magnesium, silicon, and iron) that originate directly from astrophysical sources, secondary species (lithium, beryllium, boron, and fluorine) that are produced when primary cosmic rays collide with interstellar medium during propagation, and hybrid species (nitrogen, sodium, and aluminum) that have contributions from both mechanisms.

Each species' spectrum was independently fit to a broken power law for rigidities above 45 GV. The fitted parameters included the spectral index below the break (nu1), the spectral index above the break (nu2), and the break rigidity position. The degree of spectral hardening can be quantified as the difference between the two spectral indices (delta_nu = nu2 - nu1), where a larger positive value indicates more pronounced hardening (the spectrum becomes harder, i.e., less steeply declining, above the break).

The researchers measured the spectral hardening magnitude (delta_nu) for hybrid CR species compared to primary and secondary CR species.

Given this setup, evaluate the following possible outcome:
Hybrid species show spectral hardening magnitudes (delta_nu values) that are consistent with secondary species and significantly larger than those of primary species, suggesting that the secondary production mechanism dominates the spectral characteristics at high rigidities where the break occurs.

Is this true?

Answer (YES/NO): NO